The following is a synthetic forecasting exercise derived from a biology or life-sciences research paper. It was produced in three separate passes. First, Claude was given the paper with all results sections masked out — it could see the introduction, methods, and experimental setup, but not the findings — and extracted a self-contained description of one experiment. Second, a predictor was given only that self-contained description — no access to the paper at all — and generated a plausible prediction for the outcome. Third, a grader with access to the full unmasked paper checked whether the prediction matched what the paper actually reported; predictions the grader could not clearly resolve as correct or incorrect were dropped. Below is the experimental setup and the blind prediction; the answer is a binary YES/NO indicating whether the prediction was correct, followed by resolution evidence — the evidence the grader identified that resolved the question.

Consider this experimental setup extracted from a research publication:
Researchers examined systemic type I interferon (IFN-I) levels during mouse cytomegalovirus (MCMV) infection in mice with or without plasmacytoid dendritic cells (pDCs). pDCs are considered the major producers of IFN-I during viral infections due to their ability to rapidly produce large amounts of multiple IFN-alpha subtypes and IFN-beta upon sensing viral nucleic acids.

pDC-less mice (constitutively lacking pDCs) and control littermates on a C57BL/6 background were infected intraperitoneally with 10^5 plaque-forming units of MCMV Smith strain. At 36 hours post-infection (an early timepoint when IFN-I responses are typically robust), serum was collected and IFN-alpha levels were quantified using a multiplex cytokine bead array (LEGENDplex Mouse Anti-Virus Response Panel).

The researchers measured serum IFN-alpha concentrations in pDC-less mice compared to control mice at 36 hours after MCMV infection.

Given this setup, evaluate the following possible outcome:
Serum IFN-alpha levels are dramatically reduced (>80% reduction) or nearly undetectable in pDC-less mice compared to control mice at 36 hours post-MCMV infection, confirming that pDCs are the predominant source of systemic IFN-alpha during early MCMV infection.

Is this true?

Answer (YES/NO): YES